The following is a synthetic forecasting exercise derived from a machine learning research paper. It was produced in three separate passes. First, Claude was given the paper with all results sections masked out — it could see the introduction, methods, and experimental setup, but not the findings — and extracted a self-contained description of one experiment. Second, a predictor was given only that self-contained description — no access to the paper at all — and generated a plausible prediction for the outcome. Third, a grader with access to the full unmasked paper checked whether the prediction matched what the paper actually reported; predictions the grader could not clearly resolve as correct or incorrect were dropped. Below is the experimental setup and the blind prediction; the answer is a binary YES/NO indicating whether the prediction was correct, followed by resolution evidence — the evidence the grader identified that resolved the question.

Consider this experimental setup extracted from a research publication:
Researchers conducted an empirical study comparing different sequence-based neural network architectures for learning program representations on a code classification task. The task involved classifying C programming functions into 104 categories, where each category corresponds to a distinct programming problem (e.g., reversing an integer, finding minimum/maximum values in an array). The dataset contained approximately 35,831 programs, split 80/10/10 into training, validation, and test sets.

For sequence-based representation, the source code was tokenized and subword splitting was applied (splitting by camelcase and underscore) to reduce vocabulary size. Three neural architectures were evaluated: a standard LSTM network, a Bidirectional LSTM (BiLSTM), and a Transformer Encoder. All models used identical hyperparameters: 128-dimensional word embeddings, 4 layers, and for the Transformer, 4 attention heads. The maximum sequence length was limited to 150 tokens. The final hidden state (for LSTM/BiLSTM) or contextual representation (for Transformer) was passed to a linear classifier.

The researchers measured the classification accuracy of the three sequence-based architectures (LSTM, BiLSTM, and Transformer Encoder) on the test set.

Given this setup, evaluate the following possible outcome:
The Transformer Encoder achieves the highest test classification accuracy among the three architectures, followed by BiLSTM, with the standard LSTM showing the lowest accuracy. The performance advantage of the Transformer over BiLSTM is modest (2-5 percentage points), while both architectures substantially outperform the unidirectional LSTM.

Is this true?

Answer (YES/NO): NO